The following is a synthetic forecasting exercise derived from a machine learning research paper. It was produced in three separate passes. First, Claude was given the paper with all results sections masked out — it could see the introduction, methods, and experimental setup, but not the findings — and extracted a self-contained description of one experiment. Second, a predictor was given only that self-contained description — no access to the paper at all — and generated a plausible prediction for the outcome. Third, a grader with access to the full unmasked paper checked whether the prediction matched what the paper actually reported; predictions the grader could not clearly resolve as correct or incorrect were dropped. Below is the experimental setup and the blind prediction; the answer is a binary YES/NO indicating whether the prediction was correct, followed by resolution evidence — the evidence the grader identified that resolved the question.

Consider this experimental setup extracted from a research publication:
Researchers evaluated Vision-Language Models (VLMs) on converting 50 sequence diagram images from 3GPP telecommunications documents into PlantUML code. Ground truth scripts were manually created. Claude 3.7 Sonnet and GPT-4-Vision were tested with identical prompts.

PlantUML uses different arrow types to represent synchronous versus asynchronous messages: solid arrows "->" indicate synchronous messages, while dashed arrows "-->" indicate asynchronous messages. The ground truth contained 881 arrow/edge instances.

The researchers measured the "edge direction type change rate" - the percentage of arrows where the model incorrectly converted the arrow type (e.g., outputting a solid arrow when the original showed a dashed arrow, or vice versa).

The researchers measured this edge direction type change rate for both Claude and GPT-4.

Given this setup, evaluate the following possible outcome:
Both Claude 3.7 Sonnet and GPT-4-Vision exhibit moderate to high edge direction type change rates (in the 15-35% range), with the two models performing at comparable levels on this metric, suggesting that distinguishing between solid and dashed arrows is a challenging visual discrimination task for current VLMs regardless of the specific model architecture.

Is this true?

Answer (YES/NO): NO